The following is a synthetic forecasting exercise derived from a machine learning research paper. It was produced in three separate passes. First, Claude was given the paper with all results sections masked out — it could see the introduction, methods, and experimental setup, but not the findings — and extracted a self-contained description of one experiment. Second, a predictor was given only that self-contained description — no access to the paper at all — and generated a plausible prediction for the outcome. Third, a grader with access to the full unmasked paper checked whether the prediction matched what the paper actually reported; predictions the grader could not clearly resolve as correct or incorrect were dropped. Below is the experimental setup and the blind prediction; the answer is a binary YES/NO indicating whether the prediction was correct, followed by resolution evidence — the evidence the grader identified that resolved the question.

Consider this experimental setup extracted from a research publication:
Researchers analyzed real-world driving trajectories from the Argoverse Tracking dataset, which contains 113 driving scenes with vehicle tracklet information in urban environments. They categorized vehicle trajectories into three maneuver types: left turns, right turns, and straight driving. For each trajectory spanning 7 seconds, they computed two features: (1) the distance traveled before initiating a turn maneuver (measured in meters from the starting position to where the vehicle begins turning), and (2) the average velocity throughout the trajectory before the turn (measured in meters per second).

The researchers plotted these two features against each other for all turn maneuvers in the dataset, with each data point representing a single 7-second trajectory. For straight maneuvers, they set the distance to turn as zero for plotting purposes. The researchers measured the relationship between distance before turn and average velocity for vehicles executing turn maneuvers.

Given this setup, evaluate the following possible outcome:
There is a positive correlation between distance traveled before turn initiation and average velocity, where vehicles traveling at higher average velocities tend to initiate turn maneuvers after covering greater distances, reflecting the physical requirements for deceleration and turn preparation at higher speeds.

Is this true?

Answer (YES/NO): YES